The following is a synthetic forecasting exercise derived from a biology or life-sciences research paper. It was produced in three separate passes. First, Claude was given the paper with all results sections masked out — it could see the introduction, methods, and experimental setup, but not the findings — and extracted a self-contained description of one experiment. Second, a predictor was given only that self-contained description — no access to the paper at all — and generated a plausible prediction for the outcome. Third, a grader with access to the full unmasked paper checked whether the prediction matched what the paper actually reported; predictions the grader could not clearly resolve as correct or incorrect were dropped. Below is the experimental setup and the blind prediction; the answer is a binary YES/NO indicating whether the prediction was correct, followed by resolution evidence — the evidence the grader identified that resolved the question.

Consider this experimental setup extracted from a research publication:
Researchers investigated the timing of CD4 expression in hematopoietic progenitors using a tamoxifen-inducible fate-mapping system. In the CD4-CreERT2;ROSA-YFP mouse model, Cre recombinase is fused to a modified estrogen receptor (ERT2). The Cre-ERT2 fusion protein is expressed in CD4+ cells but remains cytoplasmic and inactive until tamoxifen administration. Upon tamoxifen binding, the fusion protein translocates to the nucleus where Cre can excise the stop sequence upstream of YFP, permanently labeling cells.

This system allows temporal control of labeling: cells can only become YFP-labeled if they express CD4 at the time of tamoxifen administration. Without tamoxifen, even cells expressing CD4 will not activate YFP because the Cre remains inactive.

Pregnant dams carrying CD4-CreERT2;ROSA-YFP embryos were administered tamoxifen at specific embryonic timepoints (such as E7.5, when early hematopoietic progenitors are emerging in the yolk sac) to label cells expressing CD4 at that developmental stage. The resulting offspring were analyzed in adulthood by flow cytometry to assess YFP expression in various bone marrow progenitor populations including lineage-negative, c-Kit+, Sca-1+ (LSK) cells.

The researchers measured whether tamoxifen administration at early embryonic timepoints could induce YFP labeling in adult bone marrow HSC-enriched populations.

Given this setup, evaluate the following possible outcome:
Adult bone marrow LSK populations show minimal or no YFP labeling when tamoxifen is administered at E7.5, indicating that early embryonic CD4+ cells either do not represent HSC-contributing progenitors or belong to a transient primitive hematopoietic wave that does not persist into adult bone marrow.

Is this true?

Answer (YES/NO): NO